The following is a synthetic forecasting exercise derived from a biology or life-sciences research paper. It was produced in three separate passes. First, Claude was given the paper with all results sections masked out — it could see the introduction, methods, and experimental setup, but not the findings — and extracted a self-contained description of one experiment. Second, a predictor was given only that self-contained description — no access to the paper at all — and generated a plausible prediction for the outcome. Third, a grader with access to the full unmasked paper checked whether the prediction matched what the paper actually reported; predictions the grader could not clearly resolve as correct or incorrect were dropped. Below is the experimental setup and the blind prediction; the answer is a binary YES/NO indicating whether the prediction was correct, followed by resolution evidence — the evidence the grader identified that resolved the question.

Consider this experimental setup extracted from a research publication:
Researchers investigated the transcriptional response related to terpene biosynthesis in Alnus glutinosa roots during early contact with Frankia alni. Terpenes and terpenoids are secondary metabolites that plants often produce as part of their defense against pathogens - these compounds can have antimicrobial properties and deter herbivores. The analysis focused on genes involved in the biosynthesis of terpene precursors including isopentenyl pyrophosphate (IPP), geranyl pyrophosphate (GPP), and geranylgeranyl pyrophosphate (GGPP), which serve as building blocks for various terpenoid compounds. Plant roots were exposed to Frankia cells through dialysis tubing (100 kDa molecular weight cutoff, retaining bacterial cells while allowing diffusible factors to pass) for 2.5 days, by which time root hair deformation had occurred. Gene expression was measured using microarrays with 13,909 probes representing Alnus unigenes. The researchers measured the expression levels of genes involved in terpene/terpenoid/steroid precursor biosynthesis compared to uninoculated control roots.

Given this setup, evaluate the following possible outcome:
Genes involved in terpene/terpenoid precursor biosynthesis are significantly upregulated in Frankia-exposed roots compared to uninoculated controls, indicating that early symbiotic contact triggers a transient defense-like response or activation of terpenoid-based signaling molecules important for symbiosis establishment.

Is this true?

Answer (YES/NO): NO